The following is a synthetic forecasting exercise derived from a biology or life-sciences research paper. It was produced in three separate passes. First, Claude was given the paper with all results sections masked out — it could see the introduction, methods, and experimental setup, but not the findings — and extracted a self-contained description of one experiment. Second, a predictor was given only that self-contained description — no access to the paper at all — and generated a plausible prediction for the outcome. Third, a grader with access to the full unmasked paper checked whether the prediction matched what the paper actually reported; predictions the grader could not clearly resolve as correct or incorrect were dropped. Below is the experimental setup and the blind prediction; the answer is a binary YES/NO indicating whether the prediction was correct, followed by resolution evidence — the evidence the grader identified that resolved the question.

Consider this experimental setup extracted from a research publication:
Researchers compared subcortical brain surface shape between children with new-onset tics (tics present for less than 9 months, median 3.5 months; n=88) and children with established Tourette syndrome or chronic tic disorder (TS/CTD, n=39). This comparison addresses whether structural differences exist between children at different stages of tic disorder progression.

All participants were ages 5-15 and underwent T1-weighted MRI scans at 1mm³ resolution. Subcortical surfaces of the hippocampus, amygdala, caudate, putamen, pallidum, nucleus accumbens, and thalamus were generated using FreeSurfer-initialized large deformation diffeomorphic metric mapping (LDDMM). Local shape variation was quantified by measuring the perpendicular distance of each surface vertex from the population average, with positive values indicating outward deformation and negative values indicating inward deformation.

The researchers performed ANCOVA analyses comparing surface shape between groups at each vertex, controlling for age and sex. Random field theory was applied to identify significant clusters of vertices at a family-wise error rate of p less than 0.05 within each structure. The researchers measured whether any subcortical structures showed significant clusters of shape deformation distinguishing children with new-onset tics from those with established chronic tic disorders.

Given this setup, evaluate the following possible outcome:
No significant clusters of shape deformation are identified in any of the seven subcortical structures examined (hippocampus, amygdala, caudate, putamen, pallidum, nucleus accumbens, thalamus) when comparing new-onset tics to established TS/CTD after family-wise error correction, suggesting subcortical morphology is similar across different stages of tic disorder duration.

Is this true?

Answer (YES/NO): NO